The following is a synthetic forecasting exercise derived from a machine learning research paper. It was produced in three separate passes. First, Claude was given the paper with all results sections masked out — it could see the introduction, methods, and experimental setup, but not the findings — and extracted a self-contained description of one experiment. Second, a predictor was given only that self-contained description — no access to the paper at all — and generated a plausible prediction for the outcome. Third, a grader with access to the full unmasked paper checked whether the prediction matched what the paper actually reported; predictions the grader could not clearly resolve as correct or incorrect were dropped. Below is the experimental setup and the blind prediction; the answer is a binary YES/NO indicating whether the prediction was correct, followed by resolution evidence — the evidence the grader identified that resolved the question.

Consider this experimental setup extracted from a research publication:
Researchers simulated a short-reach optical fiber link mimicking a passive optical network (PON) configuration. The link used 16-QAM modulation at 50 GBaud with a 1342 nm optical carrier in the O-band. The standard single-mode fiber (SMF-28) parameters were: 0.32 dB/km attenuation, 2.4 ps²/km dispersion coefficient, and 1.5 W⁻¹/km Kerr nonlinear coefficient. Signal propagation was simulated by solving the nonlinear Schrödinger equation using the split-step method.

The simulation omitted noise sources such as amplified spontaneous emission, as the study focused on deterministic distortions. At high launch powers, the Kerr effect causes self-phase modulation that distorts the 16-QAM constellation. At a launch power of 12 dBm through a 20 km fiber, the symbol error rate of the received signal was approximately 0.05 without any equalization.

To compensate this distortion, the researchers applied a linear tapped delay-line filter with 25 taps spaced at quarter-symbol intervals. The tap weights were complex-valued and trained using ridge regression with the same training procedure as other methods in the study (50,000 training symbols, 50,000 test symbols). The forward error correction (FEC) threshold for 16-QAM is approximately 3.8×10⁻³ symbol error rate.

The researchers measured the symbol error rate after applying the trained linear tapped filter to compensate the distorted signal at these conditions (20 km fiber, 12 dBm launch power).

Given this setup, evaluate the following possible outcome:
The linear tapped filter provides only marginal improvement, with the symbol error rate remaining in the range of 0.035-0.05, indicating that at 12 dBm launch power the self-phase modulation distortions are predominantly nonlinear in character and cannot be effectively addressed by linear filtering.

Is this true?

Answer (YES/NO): NO